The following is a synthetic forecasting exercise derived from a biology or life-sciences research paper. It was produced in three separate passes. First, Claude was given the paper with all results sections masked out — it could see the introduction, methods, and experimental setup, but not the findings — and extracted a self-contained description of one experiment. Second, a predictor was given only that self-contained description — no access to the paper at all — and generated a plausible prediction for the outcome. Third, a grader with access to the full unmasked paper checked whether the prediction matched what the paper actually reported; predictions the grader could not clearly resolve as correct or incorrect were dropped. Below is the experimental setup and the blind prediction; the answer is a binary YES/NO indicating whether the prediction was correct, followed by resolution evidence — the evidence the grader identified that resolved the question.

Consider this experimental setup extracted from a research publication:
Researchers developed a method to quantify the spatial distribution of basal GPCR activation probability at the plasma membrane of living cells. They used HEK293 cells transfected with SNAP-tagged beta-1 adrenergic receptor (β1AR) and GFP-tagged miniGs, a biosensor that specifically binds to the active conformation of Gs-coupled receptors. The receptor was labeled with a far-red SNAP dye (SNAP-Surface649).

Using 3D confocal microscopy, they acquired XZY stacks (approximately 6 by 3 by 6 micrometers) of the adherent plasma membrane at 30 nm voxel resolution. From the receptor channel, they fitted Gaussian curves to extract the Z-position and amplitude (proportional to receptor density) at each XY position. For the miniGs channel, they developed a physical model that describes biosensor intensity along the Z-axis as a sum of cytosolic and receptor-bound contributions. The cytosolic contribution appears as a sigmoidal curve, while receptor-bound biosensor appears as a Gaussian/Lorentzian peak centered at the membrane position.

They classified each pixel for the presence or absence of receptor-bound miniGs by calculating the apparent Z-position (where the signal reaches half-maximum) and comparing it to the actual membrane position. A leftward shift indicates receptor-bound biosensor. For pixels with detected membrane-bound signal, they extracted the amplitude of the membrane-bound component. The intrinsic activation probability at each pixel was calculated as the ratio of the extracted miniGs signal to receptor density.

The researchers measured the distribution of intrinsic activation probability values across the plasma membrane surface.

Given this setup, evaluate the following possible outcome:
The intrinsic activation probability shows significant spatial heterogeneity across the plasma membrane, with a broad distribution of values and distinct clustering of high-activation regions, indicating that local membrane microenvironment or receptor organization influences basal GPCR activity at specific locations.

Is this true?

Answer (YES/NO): YES